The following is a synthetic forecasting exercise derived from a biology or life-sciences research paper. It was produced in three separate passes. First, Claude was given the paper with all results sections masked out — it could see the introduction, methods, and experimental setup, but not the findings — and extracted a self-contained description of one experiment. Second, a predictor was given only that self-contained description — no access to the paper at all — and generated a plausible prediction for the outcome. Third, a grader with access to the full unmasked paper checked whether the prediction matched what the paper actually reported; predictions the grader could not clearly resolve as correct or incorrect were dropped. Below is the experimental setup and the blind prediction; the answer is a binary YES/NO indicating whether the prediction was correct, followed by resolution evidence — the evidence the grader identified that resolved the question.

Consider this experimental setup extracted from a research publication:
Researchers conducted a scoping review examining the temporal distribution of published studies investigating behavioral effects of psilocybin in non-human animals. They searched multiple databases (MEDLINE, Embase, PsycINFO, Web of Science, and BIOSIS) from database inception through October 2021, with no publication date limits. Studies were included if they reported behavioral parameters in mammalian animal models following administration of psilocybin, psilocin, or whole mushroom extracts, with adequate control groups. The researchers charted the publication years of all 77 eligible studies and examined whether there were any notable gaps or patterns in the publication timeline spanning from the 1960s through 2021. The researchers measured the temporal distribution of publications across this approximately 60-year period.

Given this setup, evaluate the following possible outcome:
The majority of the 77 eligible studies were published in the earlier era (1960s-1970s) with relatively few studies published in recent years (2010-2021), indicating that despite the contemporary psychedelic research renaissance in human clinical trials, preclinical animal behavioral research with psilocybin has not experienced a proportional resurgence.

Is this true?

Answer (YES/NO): NO